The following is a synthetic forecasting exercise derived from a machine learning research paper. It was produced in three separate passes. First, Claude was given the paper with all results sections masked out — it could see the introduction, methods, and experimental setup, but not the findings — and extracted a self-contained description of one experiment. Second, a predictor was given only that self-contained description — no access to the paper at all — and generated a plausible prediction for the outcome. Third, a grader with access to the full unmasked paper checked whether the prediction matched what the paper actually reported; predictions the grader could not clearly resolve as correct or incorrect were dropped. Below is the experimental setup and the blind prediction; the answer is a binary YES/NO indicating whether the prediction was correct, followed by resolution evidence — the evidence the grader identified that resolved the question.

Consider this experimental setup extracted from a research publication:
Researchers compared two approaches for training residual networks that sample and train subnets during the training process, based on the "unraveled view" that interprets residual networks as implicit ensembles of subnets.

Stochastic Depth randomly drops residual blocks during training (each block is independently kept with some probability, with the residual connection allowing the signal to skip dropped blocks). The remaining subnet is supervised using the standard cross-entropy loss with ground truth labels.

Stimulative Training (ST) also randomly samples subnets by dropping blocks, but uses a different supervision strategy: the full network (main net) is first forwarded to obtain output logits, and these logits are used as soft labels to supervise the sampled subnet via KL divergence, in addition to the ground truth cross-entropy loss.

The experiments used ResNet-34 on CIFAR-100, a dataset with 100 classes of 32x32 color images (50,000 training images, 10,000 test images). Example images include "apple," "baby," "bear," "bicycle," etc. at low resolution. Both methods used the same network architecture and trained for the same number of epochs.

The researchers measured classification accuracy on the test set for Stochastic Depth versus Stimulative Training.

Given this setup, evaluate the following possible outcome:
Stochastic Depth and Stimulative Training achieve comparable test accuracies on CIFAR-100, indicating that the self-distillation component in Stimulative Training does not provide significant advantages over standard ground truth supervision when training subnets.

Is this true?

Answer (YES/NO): NO